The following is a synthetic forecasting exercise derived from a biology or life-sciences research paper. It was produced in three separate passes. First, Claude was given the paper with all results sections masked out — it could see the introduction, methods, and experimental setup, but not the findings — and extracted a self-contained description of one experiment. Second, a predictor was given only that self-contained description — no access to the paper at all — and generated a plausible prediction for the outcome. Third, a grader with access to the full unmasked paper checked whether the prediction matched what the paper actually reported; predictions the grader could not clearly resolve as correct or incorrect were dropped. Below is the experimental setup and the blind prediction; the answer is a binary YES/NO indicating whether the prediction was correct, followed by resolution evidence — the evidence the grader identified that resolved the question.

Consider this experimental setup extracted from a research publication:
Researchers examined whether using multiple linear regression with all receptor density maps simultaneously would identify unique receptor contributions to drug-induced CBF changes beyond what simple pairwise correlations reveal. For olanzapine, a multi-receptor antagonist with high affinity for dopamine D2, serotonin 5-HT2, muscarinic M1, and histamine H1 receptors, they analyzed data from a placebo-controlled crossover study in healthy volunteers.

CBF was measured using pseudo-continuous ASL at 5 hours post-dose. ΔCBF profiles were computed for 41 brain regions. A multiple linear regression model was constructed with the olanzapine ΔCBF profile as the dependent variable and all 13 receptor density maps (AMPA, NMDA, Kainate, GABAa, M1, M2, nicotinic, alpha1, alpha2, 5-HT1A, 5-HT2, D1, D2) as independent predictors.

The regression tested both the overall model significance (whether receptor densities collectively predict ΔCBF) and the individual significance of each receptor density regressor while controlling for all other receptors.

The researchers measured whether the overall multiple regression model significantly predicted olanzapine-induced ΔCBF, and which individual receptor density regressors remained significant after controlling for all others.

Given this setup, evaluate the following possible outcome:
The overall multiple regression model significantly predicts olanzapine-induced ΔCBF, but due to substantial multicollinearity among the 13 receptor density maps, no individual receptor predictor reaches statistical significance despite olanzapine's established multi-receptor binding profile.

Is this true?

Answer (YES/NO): NO